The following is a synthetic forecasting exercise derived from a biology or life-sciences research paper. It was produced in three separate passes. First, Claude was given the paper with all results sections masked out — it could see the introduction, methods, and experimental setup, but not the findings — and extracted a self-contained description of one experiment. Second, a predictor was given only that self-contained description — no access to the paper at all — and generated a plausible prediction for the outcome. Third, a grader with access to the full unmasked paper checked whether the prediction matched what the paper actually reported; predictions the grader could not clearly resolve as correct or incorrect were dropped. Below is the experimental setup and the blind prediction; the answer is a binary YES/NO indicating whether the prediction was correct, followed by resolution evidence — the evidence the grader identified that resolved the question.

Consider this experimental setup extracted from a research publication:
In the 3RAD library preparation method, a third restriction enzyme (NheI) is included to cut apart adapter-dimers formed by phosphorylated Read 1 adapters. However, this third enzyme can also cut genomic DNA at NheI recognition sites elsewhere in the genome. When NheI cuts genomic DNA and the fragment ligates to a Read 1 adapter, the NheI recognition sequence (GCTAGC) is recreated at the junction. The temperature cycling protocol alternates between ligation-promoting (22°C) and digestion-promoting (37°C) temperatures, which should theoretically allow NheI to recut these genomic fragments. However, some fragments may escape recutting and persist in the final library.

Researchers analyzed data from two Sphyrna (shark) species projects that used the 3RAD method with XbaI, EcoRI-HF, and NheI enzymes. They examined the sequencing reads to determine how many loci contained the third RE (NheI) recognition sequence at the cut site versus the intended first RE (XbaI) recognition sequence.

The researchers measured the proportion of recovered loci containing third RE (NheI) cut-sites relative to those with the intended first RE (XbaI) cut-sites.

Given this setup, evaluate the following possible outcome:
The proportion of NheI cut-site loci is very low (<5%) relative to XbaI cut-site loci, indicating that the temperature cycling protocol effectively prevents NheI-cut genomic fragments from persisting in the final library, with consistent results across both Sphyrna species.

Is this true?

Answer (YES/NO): NO